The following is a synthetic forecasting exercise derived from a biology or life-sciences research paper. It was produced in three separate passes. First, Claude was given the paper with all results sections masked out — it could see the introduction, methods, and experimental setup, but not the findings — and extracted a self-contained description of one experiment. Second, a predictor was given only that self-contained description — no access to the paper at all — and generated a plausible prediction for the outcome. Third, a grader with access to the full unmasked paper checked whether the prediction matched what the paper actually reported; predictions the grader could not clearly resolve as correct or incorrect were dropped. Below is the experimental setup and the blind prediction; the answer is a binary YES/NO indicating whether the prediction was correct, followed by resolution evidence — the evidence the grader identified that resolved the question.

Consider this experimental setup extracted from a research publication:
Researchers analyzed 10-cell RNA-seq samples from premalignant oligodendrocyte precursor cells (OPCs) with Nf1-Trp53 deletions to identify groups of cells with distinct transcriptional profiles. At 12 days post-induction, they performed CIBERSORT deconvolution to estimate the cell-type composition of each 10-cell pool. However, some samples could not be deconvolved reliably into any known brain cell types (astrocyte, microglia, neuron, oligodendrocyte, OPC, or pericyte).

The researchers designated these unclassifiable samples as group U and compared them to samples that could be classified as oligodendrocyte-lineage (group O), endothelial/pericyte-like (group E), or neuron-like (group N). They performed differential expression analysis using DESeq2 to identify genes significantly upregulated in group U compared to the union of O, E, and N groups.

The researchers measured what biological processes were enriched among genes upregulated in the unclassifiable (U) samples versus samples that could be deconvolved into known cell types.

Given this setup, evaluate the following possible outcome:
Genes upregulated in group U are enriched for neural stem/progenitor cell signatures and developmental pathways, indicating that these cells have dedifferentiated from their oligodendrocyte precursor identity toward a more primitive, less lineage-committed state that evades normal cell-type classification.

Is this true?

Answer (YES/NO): NO